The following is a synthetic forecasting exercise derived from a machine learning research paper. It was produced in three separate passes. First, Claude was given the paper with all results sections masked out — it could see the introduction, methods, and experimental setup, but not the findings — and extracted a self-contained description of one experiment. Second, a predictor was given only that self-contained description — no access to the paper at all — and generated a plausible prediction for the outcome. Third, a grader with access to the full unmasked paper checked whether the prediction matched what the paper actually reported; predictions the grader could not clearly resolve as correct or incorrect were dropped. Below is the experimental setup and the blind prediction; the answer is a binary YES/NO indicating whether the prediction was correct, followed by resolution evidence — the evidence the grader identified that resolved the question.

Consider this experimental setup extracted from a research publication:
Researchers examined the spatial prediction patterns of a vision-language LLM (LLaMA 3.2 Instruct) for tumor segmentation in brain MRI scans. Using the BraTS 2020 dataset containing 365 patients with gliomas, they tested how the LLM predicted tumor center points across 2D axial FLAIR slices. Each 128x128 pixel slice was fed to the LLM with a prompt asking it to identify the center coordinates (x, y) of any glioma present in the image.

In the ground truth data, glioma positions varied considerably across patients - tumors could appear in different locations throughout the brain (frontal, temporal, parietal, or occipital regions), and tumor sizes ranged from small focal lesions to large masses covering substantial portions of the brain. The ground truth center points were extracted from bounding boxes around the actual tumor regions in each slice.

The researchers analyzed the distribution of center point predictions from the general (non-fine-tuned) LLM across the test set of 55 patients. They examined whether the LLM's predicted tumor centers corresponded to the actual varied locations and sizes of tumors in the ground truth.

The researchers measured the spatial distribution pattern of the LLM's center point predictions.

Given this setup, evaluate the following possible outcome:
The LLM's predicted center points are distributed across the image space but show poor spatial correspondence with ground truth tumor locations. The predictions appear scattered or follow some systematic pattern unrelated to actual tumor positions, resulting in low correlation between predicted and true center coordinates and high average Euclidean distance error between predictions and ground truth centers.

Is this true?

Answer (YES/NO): NO